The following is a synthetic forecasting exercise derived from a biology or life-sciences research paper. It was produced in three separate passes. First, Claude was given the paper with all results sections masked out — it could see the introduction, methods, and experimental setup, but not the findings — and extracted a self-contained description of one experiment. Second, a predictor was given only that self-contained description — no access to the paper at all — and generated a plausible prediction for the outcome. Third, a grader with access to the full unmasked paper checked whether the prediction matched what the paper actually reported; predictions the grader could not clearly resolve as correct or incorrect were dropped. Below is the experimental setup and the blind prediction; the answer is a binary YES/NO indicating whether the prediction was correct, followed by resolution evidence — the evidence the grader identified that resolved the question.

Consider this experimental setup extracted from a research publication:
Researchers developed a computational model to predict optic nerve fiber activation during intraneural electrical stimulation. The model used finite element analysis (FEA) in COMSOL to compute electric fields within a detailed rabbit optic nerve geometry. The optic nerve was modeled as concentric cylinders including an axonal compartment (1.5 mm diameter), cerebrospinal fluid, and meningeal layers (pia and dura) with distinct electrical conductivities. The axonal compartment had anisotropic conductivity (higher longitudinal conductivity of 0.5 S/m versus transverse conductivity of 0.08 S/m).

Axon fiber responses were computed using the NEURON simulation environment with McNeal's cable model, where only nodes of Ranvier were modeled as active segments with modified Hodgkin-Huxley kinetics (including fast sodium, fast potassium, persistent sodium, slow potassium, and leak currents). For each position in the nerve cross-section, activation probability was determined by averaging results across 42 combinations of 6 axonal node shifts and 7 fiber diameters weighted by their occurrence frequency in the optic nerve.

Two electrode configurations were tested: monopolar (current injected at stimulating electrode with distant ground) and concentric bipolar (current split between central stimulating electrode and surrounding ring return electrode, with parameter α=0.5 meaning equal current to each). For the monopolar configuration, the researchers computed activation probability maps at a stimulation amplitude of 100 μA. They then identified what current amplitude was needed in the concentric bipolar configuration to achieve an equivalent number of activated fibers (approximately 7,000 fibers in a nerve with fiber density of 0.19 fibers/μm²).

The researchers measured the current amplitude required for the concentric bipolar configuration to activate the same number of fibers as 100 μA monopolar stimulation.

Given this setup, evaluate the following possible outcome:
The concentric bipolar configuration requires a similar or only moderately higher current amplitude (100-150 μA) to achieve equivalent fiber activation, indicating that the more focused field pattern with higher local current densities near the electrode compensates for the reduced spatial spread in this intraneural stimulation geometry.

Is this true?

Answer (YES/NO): NO